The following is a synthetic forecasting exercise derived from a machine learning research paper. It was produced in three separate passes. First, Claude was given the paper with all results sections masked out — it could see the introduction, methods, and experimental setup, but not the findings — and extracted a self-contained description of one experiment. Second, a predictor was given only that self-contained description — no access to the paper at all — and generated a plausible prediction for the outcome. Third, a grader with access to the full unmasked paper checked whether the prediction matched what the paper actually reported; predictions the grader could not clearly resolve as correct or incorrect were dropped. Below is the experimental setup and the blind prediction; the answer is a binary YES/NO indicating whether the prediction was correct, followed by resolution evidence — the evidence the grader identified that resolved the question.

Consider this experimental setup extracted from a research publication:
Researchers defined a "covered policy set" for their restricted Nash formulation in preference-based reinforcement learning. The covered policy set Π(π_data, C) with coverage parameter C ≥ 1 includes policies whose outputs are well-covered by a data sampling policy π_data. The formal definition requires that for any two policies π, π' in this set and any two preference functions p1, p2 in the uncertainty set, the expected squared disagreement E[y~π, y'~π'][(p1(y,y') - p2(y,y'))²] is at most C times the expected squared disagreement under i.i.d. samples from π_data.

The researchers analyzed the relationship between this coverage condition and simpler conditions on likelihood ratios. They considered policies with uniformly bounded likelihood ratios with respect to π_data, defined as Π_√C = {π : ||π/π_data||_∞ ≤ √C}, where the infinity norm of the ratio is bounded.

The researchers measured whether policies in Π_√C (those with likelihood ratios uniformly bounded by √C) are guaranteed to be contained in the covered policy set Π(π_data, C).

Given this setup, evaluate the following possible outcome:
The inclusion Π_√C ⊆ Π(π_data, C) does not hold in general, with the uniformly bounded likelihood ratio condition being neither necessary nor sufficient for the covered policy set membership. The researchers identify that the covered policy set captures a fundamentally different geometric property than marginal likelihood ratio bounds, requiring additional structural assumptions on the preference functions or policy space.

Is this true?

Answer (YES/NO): NO